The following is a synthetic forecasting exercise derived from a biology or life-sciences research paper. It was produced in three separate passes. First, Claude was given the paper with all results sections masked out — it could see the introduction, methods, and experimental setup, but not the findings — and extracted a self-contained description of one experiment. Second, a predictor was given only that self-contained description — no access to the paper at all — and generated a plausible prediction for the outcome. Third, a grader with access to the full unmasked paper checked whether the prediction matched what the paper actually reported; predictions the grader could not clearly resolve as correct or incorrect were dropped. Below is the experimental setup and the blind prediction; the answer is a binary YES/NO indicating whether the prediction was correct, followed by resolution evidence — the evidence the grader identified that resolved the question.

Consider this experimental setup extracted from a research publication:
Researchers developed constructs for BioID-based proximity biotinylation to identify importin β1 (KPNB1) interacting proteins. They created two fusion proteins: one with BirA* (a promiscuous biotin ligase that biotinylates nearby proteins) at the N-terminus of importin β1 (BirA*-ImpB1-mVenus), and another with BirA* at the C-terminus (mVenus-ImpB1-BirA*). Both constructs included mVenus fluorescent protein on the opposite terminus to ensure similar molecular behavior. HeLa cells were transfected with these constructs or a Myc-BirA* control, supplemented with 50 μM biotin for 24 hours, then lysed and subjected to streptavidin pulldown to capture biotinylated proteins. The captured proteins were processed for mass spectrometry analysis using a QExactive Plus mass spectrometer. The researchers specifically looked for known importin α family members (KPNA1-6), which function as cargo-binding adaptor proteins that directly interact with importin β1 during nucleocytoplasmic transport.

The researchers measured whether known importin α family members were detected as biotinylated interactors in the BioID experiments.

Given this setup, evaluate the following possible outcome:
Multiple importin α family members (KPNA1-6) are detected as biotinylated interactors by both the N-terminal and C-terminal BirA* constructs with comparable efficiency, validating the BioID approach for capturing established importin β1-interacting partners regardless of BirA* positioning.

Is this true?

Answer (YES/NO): NO